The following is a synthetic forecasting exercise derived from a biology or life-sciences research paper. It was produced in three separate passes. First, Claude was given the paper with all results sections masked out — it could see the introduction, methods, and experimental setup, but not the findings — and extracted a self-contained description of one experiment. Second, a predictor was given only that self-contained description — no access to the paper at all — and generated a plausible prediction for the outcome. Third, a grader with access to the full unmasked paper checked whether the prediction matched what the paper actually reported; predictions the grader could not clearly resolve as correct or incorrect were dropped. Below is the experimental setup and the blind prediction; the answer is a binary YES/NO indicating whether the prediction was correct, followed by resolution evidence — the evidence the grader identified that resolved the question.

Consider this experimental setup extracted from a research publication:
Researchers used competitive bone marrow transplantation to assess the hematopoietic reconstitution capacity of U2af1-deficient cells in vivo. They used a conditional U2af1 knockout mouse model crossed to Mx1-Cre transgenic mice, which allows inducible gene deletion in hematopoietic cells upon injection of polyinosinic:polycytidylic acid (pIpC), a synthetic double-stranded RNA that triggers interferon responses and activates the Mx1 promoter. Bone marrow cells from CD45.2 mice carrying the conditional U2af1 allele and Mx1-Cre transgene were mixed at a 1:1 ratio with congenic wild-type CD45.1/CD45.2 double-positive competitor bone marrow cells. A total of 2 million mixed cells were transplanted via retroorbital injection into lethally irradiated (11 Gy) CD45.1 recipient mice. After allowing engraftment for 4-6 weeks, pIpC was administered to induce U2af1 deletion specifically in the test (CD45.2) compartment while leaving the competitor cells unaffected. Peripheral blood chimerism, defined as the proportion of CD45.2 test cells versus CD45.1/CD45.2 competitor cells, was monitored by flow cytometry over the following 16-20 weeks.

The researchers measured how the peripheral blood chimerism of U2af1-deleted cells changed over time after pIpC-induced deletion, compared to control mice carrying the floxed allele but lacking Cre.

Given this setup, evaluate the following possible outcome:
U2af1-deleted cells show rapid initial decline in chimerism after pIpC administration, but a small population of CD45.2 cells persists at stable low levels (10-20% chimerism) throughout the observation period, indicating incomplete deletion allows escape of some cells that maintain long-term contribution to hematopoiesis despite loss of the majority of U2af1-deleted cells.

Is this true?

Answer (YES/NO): NO